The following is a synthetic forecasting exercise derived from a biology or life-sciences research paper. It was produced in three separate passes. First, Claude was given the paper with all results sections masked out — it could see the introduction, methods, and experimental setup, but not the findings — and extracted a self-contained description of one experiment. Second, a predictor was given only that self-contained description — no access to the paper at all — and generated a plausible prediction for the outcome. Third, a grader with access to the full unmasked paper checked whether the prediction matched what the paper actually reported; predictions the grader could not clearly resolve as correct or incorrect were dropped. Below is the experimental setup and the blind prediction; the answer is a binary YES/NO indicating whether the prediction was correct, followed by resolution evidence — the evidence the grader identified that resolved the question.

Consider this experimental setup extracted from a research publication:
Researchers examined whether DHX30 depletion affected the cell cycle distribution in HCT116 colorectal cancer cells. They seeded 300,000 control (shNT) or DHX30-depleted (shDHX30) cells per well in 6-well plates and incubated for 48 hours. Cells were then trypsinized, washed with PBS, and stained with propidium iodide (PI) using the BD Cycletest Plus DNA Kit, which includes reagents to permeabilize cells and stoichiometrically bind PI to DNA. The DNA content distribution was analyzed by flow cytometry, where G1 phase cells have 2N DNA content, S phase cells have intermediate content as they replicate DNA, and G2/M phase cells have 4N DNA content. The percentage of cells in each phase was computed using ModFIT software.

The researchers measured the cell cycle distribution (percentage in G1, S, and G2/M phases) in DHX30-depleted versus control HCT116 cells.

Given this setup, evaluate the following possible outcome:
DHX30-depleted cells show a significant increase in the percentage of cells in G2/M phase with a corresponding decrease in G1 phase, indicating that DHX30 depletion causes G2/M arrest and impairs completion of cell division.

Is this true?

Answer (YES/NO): NO